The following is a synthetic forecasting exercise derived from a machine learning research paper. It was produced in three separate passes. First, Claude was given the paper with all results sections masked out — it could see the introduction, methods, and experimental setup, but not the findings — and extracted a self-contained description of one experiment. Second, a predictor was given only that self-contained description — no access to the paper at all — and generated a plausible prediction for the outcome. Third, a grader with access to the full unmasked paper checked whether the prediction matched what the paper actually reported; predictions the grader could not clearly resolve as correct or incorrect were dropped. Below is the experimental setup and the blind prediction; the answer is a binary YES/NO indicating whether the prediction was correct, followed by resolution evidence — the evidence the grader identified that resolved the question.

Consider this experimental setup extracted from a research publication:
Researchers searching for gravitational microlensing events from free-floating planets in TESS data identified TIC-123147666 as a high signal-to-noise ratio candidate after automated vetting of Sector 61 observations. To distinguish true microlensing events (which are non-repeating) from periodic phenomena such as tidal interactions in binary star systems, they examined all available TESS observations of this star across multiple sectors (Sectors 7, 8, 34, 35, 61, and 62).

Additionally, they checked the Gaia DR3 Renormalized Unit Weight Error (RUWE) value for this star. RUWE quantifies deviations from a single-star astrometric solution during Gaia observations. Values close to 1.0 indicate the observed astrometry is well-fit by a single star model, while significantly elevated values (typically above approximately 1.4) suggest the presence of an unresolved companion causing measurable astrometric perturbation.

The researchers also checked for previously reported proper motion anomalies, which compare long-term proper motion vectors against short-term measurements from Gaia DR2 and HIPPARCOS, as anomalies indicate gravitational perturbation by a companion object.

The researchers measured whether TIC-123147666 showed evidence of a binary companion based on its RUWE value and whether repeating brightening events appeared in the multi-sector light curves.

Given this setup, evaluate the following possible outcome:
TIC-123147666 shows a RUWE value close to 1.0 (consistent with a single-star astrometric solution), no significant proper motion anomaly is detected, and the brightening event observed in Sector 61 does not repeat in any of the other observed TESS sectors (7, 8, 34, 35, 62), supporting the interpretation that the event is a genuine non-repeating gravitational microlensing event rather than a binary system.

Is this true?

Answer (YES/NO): NO